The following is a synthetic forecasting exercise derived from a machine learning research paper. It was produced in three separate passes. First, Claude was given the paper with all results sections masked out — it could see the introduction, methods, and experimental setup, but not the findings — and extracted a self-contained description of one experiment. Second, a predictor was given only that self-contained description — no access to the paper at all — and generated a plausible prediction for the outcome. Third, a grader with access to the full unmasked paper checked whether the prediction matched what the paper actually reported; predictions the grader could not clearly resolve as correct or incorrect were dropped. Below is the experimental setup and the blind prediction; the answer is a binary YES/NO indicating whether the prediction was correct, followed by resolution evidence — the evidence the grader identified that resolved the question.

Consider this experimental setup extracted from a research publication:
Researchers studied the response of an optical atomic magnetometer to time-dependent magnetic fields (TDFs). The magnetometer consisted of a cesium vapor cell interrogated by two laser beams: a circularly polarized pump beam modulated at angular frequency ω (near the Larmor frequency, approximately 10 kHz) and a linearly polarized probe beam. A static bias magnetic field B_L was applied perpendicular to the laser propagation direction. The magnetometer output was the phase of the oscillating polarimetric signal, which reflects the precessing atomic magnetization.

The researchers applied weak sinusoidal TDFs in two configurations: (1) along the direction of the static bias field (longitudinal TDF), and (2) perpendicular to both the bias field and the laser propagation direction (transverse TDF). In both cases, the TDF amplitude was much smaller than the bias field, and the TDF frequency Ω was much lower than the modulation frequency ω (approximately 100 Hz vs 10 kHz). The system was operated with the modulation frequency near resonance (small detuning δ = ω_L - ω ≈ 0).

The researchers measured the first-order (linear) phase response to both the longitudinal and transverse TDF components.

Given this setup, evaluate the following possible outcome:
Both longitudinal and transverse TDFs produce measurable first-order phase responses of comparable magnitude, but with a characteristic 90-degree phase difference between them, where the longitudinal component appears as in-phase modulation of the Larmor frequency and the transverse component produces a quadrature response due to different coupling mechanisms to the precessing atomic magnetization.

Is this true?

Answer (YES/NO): NO